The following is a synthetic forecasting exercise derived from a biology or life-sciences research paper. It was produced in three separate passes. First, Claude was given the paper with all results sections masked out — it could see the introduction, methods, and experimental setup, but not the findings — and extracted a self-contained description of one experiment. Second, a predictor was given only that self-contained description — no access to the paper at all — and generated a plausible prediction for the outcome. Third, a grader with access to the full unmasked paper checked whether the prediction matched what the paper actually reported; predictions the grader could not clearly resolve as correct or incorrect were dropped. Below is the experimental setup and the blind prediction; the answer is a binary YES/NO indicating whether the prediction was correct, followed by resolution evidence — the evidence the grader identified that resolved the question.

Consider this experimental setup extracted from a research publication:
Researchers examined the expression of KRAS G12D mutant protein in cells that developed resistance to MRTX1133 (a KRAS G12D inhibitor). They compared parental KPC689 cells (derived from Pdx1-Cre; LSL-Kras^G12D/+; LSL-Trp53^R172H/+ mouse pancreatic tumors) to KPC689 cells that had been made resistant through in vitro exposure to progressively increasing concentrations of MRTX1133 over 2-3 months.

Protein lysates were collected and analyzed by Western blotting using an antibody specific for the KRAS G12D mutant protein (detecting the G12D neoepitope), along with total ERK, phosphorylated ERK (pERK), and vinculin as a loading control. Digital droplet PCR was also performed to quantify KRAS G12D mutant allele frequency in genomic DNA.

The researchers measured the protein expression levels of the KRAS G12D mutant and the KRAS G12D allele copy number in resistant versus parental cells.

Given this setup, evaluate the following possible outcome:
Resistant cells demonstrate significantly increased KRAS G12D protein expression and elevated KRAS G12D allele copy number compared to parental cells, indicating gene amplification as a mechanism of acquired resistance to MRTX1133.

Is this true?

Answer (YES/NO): NO